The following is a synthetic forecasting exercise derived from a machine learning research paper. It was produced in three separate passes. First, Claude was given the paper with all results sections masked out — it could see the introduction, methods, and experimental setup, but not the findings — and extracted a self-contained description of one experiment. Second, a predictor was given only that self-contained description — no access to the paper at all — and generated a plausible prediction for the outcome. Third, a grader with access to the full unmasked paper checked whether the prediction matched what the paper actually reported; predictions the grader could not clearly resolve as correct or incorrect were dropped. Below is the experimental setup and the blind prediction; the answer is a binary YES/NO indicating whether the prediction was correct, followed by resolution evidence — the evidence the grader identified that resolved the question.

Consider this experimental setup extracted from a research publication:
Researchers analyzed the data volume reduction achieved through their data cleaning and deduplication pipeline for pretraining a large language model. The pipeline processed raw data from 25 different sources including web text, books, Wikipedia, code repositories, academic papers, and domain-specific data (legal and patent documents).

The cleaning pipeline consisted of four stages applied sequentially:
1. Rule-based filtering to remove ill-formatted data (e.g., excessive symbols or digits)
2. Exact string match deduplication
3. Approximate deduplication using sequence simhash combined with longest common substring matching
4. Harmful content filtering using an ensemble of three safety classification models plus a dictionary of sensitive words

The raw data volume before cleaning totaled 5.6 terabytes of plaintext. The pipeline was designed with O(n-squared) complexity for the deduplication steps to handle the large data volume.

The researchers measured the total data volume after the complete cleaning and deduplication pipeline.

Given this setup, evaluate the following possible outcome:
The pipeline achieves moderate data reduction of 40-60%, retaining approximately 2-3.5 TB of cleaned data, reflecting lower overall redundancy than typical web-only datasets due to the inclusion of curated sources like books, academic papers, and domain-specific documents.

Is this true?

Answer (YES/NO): NO